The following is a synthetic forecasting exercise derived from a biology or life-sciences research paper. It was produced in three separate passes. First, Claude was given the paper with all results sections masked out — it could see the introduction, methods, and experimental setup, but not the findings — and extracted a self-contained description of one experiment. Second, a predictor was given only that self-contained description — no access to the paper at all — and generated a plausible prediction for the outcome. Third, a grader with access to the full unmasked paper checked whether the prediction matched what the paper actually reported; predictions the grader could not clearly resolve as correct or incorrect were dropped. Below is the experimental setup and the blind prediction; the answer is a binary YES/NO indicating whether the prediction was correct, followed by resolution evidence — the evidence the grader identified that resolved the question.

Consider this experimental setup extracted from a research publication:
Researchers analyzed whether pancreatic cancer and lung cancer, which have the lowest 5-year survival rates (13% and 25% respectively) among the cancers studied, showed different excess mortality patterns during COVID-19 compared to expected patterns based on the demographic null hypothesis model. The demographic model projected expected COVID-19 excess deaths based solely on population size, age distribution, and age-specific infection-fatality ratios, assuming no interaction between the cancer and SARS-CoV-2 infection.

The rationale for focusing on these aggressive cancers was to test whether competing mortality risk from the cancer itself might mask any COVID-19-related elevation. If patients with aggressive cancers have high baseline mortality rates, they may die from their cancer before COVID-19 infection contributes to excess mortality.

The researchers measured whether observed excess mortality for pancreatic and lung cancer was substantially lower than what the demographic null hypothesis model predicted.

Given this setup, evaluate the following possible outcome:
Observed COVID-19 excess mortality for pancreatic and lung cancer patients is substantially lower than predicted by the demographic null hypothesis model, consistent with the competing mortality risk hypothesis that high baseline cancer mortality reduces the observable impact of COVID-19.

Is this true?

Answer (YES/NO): NO